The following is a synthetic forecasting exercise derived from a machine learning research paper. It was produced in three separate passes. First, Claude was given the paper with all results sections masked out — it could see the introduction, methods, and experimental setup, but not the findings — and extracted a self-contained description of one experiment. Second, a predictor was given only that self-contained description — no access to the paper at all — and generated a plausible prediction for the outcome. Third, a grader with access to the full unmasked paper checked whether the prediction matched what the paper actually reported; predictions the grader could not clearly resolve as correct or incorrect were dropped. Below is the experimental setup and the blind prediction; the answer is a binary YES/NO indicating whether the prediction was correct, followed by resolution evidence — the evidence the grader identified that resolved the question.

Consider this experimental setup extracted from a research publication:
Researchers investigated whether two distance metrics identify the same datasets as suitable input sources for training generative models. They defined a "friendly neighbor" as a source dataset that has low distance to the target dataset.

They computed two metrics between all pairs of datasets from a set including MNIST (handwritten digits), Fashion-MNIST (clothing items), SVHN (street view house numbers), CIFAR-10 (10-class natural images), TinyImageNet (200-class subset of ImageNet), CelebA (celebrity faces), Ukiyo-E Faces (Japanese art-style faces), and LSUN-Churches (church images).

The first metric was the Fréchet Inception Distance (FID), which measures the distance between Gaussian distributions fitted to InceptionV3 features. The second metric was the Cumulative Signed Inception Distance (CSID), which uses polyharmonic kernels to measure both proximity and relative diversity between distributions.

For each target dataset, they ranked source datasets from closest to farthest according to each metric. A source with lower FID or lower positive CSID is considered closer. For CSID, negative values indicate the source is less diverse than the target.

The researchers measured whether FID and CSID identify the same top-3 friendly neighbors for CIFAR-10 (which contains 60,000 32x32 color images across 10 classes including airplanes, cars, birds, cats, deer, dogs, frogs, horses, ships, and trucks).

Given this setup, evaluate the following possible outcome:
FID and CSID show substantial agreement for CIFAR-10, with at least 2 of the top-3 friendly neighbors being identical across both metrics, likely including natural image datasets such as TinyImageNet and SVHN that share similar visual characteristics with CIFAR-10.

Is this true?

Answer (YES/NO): YES